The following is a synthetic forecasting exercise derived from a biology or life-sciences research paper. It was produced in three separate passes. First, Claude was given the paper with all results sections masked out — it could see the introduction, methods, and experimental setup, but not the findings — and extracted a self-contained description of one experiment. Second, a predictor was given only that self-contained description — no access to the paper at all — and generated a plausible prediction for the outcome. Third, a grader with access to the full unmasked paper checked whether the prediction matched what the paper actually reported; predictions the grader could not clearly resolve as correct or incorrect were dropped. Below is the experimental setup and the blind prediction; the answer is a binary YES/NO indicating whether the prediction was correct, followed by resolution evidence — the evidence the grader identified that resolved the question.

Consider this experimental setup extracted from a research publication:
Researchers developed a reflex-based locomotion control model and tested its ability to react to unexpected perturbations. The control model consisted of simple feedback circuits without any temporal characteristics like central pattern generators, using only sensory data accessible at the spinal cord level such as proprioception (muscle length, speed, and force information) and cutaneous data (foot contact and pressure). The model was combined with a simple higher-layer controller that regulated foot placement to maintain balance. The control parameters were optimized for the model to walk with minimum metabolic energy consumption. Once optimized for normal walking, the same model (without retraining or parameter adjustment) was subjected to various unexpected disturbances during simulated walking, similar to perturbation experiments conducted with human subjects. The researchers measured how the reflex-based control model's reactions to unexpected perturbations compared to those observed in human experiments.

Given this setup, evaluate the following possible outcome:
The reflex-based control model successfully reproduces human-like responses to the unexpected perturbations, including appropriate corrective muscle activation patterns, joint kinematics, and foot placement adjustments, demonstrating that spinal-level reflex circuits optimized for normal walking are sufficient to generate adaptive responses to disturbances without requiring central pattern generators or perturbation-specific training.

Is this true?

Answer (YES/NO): YES